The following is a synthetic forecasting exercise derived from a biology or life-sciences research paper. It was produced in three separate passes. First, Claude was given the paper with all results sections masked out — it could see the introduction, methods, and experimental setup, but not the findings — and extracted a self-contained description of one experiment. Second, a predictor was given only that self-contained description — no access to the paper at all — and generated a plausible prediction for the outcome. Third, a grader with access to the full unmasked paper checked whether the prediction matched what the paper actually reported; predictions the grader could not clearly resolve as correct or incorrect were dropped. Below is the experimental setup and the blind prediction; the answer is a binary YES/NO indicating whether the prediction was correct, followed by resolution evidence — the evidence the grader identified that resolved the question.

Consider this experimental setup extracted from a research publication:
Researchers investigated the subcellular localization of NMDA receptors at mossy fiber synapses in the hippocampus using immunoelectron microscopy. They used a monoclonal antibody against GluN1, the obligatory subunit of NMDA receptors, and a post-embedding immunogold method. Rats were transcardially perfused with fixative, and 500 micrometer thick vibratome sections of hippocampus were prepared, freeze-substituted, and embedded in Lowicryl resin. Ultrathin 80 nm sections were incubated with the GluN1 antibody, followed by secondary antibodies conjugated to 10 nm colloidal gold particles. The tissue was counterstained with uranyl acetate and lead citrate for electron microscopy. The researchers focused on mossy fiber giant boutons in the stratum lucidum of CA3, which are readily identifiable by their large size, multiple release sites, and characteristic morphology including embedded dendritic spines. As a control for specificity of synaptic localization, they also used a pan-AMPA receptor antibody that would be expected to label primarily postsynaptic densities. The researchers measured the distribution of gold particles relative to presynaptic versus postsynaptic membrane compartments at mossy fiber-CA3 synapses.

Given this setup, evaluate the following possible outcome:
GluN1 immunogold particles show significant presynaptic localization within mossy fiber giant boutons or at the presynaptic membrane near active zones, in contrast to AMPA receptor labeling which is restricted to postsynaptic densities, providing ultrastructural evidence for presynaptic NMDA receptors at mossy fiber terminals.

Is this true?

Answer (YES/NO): YES